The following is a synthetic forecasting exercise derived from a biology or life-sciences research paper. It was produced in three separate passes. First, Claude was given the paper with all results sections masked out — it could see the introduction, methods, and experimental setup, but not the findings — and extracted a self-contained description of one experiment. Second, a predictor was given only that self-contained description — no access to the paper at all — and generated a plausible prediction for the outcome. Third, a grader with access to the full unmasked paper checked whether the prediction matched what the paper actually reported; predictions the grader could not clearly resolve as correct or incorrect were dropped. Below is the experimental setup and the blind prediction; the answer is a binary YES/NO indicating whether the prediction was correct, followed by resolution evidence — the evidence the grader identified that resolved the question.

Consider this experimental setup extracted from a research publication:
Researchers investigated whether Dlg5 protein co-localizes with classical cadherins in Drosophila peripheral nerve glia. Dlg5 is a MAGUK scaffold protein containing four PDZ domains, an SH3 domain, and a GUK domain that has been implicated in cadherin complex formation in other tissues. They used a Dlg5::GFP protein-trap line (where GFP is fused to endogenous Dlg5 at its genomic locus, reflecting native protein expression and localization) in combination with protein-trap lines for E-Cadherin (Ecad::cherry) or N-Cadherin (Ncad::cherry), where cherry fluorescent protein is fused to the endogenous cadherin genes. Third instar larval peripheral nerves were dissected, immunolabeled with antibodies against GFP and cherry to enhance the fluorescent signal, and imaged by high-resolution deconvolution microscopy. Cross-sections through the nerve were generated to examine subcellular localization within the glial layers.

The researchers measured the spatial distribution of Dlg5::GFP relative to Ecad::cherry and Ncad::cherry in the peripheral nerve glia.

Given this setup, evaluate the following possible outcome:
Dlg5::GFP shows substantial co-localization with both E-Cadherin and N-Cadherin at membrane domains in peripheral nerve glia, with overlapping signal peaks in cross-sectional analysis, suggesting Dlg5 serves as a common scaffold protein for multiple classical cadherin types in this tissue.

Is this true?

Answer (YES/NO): NO